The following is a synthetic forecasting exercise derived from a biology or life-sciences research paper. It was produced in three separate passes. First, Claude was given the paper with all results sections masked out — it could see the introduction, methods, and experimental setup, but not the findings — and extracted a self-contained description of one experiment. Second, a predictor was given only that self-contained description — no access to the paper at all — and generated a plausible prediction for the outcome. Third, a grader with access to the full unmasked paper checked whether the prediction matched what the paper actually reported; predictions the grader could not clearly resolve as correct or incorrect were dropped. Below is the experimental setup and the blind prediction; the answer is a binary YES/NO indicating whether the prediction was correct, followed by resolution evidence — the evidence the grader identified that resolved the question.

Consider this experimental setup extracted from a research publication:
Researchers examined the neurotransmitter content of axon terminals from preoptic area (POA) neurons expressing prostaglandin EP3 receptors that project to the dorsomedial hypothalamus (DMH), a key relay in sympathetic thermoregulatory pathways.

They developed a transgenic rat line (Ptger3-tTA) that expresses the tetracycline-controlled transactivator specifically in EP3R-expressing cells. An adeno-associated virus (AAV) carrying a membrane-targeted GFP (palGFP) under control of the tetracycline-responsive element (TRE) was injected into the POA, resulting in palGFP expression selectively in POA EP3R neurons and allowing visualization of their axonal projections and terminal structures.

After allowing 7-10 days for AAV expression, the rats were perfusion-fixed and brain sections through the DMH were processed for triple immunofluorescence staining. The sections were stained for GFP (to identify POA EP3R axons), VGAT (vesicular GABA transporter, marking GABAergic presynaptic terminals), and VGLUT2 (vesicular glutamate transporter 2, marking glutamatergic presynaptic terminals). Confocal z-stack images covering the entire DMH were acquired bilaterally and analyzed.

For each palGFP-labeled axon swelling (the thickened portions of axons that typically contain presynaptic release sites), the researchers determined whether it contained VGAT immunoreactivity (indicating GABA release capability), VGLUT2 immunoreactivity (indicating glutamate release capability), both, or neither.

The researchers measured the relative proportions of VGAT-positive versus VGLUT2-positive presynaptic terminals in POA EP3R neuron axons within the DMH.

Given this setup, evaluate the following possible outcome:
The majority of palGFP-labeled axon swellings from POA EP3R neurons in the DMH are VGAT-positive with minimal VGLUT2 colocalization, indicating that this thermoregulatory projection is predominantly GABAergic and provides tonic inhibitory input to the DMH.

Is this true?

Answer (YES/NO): NO